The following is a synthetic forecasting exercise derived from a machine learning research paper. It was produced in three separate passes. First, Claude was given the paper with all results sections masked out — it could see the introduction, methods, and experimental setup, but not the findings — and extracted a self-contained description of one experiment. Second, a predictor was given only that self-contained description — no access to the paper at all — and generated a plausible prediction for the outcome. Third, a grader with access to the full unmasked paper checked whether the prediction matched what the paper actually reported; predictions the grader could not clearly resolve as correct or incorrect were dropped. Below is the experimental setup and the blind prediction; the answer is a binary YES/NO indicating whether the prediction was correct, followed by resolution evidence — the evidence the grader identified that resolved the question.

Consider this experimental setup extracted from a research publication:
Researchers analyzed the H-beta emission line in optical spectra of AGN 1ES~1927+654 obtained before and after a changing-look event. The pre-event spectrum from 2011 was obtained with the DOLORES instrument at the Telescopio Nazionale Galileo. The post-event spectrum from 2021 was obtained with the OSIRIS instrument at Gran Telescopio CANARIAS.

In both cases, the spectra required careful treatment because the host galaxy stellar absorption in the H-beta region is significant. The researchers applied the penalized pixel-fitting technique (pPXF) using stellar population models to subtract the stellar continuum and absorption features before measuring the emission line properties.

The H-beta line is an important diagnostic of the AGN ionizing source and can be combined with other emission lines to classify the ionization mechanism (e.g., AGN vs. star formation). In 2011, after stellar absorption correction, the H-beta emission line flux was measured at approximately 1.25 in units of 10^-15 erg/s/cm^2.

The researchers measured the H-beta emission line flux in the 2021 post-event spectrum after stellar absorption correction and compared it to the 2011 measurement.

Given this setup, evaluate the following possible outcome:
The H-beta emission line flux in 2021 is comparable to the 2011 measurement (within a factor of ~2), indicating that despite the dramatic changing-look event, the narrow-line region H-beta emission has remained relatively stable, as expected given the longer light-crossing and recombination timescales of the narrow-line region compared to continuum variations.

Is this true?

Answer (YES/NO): YES